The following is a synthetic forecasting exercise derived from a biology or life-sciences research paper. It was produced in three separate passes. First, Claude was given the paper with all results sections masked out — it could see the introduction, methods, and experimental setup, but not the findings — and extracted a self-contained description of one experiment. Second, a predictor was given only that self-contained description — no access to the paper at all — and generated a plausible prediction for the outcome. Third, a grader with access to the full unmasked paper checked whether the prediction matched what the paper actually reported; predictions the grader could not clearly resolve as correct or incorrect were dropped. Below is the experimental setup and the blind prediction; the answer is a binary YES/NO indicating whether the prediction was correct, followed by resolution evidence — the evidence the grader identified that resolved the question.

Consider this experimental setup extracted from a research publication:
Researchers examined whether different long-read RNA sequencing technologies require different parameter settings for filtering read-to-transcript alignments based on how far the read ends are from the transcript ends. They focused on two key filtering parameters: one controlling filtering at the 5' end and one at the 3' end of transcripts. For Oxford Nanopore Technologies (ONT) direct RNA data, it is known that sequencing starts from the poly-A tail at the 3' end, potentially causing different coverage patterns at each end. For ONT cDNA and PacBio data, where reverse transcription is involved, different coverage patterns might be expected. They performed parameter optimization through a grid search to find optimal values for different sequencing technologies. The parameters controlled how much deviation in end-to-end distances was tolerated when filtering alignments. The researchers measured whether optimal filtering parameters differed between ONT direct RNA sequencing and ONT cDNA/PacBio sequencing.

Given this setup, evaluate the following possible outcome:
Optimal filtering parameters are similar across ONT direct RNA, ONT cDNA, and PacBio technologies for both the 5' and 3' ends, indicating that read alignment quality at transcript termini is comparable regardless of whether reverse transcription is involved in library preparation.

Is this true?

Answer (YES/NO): NO